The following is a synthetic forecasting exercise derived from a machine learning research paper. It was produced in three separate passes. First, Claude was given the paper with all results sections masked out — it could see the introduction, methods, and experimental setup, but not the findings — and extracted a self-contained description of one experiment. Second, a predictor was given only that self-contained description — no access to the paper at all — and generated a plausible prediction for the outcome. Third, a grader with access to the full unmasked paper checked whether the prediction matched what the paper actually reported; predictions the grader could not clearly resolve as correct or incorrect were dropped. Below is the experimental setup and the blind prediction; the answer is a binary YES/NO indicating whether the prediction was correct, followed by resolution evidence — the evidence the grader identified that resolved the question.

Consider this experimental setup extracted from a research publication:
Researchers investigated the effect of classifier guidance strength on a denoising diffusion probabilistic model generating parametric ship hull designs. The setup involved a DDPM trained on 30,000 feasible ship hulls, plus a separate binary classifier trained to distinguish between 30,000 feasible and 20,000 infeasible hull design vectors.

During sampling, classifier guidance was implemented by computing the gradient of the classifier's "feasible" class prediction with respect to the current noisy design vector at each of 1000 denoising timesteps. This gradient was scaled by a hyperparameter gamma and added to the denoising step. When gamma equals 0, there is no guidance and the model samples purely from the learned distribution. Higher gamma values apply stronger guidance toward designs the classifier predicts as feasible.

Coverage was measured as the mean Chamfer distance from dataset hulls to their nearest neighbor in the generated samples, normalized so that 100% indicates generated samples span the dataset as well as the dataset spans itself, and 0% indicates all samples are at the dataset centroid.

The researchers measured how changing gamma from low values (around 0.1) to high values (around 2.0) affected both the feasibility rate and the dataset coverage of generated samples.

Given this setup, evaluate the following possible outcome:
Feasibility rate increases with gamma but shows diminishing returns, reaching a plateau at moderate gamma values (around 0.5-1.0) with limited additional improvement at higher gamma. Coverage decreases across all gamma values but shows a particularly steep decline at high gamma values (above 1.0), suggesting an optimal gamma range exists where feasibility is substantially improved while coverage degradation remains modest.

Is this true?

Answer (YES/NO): NO